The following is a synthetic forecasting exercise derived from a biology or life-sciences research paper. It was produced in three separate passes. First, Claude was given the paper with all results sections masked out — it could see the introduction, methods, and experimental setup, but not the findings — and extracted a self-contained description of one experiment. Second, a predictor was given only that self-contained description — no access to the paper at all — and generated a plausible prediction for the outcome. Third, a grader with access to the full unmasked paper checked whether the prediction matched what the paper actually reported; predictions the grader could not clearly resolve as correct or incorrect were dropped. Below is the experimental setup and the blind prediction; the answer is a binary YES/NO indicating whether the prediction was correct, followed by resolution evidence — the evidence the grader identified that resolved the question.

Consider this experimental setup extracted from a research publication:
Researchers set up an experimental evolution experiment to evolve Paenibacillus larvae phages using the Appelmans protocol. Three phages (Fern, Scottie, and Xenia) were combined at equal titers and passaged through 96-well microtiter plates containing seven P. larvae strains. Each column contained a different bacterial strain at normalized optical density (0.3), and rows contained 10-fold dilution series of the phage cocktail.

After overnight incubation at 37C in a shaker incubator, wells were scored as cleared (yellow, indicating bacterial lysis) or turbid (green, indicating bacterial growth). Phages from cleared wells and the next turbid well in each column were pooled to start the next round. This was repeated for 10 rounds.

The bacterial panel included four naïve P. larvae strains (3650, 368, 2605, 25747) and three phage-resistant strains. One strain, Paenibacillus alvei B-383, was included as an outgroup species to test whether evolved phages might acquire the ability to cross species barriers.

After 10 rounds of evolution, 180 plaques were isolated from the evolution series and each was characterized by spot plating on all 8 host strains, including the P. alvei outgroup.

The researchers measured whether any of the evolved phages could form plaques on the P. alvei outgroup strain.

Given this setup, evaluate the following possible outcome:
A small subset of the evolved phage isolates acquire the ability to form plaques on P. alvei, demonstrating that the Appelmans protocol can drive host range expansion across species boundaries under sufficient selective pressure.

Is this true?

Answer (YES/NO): NO